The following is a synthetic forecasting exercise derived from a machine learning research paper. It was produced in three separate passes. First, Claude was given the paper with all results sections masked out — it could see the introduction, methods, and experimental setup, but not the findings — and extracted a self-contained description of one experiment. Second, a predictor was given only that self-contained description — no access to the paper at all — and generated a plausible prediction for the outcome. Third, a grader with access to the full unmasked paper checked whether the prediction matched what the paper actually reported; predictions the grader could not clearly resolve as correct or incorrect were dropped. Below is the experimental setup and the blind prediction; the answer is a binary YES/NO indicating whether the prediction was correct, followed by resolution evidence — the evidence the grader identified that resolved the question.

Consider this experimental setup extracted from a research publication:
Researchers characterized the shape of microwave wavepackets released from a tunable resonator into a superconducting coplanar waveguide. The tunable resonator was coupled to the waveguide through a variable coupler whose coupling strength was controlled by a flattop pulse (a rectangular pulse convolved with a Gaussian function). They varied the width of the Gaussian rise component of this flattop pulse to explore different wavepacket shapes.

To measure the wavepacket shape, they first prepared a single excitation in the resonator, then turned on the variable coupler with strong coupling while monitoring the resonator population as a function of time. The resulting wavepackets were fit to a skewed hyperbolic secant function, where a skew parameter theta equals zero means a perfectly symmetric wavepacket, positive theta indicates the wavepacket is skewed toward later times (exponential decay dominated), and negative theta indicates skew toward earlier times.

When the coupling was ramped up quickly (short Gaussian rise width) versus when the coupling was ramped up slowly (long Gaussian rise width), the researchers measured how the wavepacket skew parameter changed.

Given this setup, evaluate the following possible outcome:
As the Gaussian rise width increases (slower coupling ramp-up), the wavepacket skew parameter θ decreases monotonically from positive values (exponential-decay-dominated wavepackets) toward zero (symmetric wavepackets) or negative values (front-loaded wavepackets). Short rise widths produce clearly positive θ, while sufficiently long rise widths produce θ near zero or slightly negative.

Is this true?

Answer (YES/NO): YES